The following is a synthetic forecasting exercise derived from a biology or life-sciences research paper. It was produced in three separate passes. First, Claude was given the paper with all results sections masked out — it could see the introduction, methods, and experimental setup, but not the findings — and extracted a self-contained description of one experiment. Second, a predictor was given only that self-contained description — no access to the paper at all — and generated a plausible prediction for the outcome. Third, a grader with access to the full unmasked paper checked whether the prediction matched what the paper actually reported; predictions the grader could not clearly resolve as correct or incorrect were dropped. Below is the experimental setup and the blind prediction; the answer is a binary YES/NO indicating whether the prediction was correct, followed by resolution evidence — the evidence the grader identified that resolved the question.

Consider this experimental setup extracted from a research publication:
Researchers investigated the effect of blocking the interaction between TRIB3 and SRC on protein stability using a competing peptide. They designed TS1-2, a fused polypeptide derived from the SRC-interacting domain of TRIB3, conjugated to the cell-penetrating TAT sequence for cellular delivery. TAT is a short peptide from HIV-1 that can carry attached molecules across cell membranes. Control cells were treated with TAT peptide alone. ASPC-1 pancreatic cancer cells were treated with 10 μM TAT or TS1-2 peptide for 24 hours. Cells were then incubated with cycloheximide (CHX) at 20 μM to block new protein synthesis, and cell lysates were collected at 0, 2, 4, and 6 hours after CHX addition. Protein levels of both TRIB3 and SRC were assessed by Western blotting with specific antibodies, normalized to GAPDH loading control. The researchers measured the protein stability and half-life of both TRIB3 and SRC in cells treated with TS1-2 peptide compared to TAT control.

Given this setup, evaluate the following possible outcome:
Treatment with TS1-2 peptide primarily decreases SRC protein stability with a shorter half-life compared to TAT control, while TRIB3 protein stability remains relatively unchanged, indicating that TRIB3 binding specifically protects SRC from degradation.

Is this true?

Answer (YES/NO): NO